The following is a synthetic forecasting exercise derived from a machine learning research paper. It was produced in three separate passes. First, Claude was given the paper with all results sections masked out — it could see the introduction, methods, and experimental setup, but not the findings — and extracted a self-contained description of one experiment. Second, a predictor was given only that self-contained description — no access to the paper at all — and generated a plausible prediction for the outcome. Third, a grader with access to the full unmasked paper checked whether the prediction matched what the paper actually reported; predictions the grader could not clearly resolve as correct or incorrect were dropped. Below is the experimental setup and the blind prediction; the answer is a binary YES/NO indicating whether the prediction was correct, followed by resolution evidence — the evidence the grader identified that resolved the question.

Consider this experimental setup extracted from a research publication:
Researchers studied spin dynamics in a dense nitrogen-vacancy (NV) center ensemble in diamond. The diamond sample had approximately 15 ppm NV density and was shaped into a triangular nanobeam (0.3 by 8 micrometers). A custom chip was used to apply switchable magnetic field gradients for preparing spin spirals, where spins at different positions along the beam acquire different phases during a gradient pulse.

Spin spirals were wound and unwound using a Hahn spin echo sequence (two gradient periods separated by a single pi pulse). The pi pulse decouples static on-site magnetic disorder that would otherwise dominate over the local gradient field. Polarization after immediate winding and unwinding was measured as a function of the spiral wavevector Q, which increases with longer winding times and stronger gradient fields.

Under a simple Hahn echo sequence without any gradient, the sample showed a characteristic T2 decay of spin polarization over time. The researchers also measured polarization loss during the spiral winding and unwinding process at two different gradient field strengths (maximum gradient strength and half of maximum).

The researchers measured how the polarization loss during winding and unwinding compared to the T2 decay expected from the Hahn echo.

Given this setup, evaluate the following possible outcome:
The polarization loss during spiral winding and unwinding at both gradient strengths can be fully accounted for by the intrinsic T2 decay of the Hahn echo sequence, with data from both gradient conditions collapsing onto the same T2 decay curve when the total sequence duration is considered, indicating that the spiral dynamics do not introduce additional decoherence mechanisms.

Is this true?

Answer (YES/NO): YES